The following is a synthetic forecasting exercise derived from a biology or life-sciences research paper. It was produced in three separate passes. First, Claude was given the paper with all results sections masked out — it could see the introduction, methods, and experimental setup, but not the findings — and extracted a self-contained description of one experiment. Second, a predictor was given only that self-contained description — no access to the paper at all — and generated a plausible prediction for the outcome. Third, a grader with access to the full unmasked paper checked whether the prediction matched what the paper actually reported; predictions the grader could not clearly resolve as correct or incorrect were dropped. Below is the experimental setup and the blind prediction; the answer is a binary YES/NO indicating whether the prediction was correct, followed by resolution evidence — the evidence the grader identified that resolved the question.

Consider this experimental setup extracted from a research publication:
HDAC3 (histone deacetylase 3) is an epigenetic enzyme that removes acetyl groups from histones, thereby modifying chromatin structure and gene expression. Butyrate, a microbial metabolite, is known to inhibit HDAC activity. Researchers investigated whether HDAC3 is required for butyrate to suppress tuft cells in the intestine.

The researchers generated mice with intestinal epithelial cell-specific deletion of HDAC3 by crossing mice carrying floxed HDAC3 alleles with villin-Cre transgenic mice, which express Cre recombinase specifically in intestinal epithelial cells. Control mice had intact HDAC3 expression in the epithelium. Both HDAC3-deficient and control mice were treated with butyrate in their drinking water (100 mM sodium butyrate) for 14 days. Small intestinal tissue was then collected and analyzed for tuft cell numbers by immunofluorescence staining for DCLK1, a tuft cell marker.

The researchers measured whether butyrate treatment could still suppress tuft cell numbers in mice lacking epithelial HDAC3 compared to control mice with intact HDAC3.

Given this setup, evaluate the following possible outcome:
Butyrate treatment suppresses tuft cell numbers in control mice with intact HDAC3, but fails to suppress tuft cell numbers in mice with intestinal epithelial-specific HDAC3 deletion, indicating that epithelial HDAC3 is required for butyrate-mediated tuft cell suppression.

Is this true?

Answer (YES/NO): YES